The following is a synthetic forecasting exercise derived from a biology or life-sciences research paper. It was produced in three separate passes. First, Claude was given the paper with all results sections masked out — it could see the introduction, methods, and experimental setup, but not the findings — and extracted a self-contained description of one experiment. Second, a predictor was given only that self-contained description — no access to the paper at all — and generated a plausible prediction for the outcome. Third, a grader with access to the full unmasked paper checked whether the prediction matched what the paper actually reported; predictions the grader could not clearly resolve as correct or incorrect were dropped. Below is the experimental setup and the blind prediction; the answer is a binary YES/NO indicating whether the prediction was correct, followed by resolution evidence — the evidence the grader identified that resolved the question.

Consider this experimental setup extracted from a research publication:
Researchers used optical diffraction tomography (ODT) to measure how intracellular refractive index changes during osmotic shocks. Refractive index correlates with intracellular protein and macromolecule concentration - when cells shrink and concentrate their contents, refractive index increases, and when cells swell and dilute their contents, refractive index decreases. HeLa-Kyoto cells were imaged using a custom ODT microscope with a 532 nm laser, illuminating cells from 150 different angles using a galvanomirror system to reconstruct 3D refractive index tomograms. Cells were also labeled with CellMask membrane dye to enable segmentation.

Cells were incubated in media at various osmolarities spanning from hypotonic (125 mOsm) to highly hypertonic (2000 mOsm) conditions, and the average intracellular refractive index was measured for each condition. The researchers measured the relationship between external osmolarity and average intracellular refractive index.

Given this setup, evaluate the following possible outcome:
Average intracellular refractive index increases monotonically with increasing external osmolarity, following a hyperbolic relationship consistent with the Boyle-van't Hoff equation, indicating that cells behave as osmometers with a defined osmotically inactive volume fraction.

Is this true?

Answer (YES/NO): NO